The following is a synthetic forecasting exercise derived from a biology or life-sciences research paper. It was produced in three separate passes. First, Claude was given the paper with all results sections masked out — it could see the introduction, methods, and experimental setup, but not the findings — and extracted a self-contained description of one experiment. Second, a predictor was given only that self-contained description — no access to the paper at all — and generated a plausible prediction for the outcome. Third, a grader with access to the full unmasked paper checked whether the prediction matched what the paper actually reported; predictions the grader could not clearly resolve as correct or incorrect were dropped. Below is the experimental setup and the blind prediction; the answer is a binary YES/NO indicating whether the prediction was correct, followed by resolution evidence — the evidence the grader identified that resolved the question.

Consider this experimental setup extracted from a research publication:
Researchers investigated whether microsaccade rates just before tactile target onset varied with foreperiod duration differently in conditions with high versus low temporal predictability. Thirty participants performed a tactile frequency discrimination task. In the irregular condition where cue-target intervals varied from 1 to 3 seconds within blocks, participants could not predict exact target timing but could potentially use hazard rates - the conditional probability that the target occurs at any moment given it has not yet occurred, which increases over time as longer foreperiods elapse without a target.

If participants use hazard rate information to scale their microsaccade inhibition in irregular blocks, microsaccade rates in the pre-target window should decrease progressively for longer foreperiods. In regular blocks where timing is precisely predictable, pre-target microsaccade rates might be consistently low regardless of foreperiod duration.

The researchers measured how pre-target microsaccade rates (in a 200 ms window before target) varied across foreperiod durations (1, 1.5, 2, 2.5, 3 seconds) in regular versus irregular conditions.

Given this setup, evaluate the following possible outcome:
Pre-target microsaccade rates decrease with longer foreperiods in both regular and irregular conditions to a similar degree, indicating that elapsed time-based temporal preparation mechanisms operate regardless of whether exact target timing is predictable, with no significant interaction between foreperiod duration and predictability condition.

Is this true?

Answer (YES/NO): NO